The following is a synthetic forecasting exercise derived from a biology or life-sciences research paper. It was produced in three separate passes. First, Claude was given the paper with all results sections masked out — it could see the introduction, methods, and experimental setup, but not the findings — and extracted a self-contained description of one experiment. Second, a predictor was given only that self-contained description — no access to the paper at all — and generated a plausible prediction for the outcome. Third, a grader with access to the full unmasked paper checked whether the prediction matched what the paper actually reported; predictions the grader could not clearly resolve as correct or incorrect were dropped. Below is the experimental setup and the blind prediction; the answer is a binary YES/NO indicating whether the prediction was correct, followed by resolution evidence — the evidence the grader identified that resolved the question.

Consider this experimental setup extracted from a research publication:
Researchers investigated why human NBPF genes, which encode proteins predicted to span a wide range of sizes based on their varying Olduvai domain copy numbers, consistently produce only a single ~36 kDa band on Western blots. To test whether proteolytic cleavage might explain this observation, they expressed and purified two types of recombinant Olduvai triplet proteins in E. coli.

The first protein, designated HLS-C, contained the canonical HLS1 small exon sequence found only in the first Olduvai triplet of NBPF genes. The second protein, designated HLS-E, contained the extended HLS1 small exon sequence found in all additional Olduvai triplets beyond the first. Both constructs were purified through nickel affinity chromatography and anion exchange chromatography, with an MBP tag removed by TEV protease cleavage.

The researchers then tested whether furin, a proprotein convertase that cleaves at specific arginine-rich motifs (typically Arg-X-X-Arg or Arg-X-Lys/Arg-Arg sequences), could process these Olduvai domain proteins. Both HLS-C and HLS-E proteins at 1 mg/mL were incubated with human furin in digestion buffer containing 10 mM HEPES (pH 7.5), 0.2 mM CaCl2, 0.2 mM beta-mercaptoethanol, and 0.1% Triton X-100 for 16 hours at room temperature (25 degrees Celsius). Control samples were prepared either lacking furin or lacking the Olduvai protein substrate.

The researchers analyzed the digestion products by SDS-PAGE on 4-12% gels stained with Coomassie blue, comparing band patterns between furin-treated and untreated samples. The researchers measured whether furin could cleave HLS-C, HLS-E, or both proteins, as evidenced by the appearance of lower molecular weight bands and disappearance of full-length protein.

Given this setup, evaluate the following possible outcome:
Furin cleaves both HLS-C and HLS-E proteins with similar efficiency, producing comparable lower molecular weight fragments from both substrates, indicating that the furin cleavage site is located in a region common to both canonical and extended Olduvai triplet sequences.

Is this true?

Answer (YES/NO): NO